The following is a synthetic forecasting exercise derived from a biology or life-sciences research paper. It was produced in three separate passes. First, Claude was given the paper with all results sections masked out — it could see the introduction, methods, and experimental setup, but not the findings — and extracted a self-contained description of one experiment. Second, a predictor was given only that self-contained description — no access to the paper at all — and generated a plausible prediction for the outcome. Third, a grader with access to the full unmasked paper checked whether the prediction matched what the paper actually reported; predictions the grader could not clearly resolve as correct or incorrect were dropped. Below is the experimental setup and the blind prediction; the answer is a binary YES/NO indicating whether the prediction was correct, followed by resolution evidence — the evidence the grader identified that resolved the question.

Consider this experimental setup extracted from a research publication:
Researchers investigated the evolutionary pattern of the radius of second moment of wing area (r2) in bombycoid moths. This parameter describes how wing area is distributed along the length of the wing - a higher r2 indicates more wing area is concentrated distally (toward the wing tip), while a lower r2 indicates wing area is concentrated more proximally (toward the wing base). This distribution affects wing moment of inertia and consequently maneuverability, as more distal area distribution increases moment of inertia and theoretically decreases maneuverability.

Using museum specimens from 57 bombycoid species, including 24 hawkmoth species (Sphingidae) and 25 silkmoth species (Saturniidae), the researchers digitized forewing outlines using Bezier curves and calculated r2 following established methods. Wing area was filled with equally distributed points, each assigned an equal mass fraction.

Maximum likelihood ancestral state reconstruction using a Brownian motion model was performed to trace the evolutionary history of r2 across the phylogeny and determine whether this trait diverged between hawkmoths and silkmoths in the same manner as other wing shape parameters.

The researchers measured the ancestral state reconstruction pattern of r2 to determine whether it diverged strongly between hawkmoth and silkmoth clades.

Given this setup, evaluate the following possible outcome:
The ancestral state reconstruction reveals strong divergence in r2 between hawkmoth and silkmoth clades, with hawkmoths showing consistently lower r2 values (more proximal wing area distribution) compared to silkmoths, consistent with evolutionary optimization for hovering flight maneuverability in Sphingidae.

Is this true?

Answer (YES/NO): NO